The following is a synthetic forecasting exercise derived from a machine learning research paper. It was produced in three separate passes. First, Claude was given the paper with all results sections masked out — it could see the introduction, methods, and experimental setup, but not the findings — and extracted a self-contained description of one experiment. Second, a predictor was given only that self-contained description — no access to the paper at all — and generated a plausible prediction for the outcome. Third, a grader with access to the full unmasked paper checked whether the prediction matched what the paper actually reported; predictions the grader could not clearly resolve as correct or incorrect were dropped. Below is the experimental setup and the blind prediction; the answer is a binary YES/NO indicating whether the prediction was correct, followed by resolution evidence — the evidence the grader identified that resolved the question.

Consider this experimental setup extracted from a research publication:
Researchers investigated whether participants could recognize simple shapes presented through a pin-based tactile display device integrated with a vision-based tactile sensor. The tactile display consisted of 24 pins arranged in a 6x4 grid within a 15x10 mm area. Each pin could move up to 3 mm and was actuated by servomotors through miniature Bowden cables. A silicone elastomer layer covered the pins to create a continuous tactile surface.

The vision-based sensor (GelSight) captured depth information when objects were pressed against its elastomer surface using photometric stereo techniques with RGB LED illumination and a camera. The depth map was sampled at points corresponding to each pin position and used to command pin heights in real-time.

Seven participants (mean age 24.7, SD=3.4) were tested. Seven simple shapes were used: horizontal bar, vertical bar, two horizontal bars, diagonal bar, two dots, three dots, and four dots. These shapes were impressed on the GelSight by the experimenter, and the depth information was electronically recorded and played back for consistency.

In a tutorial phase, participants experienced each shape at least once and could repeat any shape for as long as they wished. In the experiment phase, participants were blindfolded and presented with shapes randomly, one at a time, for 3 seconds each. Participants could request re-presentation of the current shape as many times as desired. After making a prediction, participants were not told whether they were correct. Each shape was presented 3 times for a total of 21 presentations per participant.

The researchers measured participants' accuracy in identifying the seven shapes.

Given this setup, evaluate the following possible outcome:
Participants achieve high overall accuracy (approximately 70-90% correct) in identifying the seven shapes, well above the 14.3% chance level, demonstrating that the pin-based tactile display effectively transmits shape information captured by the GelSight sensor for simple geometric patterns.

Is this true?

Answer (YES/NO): YES